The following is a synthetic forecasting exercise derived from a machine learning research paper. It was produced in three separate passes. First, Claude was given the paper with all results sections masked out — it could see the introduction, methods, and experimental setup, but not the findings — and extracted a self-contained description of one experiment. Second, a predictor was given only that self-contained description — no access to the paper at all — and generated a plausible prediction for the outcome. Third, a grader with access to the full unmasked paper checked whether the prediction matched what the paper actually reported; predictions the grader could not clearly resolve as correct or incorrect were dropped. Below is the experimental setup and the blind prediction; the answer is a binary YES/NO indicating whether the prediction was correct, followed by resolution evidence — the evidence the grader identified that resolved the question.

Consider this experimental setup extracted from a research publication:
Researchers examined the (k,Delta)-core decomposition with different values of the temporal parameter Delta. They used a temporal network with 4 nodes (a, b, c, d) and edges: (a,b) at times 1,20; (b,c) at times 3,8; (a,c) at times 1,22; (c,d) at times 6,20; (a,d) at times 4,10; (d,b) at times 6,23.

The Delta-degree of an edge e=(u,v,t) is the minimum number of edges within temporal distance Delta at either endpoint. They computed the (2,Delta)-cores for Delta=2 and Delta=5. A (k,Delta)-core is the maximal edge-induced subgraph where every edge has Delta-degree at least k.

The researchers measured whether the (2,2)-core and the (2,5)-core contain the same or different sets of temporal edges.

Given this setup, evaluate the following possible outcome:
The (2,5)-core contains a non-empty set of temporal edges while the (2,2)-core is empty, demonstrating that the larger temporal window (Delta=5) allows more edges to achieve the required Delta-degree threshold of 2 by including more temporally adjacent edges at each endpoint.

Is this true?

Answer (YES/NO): NO